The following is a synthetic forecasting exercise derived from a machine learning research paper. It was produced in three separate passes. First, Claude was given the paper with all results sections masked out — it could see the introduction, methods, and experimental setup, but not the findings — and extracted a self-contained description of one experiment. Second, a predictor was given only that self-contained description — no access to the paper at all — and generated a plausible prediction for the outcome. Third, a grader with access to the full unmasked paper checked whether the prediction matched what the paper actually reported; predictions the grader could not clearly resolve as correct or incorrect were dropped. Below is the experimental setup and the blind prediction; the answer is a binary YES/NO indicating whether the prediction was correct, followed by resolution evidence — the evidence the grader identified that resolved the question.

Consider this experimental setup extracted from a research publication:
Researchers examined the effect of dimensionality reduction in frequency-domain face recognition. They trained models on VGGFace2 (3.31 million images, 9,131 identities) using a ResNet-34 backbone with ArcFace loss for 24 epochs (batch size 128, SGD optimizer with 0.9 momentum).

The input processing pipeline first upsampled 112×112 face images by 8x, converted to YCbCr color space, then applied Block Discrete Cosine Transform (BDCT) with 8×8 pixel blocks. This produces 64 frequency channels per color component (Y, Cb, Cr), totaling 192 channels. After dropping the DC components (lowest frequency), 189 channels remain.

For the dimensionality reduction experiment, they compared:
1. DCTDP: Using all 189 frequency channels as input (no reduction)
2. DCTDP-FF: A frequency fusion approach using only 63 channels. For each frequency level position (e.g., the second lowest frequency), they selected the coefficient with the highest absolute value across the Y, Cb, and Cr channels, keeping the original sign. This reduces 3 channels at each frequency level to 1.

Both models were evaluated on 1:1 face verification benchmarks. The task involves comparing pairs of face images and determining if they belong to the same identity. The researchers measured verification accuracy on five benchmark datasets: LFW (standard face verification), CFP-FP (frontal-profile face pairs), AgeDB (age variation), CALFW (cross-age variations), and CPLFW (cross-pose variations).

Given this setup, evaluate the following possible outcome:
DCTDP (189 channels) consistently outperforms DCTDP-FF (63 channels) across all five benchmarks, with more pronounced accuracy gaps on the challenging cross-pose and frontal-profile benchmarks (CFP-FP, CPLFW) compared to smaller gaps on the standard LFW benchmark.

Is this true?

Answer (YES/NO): NO